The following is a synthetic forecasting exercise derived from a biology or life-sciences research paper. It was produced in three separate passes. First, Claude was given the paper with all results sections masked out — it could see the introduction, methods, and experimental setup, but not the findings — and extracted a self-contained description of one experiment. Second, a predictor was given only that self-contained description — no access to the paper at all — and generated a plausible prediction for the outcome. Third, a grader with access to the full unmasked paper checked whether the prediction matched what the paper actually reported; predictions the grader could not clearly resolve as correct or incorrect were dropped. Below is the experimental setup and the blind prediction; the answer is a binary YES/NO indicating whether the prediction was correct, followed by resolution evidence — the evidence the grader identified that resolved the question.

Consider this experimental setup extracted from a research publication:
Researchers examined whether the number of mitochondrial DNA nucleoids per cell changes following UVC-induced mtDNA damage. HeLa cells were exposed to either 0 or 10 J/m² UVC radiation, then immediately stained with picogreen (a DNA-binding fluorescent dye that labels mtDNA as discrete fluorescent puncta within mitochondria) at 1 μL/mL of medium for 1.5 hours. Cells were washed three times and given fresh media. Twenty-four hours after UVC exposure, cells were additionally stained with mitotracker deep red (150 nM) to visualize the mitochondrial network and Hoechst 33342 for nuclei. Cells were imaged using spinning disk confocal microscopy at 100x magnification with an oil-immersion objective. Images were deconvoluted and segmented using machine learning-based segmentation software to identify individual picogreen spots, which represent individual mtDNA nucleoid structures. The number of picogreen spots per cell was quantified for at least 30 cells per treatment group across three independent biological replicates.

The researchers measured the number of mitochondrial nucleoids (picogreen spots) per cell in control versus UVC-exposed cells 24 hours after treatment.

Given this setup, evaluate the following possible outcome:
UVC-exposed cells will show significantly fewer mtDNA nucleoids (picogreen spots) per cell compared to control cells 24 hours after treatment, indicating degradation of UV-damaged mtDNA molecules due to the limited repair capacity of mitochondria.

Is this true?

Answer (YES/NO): YES